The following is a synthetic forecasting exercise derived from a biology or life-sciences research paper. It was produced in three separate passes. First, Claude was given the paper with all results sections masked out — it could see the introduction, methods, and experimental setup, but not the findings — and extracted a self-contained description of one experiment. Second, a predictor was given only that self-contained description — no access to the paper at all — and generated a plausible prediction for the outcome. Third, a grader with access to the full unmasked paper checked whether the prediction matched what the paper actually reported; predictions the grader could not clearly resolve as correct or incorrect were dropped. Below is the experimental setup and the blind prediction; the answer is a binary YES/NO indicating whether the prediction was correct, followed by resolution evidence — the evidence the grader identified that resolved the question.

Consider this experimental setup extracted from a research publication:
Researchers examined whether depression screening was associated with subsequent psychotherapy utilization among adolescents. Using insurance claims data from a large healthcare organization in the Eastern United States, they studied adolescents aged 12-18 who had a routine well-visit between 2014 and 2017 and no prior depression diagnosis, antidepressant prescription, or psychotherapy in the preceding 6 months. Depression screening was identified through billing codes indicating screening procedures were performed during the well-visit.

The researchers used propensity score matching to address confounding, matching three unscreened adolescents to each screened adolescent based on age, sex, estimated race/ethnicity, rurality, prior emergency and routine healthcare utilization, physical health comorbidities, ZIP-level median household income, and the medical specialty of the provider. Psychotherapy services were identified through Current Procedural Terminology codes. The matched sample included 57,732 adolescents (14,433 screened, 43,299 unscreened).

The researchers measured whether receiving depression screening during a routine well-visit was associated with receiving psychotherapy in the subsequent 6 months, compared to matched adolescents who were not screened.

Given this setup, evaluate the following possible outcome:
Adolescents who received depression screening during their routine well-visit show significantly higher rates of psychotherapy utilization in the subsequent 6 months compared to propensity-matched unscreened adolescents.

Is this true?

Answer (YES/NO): NO